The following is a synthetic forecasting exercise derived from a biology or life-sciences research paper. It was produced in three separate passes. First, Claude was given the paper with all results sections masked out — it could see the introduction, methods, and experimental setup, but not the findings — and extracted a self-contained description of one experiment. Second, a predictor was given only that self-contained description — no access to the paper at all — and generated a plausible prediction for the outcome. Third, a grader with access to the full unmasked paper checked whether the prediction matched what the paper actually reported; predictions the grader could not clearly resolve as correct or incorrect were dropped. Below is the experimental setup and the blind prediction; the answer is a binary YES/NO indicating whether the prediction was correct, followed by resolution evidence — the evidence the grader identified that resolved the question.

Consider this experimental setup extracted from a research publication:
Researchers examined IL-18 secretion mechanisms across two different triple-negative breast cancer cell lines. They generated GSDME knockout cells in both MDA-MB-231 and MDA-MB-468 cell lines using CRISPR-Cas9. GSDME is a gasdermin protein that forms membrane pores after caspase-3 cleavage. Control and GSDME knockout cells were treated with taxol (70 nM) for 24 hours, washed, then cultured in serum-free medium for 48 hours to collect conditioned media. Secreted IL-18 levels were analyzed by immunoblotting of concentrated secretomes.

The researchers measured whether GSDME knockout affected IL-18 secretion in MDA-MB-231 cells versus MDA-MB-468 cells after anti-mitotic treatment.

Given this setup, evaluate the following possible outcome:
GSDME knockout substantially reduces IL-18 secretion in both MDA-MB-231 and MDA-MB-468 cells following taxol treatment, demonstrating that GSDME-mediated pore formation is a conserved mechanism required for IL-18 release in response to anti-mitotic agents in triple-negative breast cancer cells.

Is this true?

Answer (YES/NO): NO